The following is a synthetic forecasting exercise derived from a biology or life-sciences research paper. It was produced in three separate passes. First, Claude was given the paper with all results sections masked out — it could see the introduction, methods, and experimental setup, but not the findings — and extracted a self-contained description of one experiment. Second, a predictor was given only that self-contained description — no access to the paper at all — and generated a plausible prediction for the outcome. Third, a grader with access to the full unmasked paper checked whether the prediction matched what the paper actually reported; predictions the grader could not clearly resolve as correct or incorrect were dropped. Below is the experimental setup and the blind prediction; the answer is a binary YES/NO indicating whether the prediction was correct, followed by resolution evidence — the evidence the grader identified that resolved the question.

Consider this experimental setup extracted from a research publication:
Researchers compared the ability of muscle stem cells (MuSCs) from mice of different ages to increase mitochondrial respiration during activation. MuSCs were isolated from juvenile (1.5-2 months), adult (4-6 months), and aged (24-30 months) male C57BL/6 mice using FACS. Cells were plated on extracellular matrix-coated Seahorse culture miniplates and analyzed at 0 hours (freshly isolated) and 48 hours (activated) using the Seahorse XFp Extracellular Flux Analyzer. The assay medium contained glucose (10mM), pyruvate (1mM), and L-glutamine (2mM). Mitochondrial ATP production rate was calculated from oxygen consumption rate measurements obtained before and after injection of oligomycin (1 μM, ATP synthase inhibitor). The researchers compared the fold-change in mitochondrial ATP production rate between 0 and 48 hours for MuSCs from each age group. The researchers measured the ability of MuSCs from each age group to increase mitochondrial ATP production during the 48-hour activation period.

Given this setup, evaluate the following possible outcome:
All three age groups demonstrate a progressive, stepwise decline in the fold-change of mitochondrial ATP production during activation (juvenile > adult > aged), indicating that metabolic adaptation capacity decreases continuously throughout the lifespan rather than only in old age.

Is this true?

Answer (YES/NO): YES